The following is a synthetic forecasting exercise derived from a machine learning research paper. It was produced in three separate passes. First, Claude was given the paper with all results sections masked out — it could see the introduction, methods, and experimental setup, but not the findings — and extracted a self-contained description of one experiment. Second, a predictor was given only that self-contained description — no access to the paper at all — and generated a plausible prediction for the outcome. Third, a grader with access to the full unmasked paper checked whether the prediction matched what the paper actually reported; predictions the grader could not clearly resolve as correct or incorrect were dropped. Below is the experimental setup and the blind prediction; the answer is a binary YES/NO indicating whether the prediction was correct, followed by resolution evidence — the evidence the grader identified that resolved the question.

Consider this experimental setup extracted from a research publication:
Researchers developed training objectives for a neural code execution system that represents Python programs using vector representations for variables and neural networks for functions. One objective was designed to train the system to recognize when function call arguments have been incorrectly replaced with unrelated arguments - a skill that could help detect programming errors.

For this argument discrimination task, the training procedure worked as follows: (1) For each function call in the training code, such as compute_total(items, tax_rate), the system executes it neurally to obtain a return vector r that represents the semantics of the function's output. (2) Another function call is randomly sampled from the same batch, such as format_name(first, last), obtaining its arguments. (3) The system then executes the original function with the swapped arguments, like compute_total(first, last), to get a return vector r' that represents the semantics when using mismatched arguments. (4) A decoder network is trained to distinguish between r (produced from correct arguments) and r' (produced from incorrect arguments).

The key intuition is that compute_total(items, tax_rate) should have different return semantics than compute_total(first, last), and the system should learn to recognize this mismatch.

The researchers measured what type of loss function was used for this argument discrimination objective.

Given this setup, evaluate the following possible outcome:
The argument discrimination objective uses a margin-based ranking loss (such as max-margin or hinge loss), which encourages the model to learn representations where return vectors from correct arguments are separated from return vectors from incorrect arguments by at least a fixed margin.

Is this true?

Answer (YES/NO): NO